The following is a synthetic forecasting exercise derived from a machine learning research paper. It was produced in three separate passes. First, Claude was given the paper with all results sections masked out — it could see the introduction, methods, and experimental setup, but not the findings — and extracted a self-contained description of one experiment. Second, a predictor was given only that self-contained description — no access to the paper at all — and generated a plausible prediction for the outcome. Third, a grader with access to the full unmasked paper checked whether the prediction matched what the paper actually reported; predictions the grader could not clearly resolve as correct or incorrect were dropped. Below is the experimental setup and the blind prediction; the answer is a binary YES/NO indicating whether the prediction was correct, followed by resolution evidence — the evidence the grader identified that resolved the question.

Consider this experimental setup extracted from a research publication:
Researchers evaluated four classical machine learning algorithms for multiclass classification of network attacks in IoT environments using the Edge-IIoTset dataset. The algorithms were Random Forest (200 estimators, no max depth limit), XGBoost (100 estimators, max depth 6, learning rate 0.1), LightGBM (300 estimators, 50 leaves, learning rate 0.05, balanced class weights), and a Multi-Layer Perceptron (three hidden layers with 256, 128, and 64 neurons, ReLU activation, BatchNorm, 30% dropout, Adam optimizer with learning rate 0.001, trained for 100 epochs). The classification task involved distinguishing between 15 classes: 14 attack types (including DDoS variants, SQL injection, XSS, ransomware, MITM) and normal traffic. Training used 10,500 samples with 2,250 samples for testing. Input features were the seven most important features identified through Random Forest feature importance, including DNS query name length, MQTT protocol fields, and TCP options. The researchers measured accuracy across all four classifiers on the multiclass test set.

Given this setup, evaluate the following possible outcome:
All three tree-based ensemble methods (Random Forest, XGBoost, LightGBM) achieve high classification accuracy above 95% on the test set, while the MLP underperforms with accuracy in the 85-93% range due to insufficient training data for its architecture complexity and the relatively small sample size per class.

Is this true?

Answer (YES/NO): NO